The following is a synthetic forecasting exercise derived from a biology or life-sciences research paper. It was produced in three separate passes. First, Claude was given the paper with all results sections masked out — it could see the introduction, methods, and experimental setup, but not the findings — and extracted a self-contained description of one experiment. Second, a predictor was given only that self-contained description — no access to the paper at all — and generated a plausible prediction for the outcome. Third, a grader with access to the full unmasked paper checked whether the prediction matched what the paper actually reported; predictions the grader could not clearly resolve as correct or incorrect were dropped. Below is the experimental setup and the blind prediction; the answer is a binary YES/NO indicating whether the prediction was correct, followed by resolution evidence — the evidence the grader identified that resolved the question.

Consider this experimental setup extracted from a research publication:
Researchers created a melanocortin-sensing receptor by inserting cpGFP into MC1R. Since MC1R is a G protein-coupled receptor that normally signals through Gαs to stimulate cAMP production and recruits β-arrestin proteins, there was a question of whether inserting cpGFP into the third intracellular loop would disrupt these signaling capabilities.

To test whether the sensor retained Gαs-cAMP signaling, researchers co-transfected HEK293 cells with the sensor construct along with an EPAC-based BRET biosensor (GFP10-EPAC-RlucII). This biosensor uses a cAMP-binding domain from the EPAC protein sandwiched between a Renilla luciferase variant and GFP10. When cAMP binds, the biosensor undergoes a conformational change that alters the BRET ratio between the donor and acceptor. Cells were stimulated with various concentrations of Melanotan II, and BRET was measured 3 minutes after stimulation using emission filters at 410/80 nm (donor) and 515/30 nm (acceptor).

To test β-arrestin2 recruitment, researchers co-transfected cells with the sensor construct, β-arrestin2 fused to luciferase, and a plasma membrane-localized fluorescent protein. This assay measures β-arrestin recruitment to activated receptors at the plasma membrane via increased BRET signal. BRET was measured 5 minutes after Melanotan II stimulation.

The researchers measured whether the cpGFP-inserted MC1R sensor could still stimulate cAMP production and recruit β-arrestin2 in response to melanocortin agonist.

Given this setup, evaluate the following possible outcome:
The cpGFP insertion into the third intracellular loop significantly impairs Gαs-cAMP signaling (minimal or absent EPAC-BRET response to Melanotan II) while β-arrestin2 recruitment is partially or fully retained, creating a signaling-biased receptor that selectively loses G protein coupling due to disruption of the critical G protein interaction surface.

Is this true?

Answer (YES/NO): NO